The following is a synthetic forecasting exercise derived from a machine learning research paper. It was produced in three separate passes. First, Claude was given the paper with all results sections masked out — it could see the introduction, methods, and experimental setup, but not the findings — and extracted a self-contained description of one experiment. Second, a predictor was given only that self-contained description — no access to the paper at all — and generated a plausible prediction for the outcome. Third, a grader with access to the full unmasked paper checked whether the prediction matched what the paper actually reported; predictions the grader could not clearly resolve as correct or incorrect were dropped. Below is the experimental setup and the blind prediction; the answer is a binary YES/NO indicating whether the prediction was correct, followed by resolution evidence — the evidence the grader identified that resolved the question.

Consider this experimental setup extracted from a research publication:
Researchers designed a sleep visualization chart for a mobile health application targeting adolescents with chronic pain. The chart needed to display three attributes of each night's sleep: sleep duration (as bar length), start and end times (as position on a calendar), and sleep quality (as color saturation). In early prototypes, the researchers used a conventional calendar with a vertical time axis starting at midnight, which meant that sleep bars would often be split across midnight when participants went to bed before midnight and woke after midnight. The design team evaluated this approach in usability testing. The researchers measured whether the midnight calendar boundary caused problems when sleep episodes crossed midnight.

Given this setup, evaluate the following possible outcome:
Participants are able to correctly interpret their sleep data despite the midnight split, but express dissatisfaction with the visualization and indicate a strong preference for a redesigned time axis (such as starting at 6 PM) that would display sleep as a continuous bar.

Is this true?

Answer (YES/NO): NO